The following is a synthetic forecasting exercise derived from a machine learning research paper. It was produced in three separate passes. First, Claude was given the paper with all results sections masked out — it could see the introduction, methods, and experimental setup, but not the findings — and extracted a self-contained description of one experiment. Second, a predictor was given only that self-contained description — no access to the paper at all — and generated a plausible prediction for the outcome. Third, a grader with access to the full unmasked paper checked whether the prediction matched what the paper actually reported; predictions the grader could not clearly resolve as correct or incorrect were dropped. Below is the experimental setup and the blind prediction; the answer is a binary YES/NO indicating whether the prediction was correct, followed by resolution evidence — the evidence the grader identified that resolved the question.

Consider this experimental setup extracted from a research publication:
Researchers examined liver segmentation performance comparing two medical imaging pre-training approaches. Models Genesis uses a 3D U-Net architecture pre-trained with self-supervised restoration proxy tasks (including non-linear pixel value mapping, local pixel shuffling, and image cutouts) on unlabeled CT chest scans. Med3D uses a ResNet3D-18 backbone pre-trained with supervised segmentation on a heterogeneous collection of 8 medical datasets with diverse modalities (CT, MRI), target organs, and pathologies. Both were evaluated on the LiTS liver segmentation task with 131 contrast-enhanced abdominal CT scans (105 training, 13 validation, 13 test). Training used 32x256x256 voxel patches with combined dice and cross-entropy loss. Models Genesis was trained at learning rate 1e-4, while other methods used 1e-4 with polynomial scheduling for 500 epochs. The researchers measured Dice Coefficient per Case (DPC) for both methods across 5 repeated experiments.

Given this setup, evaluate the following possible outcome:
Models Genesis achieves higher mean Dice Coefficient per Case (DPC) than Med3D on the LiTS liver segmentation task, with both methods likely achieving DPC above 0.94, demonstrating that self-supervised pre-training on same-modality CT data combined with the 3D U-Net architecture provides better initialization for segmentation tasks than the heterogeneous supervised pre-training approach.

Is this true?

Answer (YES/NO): NO